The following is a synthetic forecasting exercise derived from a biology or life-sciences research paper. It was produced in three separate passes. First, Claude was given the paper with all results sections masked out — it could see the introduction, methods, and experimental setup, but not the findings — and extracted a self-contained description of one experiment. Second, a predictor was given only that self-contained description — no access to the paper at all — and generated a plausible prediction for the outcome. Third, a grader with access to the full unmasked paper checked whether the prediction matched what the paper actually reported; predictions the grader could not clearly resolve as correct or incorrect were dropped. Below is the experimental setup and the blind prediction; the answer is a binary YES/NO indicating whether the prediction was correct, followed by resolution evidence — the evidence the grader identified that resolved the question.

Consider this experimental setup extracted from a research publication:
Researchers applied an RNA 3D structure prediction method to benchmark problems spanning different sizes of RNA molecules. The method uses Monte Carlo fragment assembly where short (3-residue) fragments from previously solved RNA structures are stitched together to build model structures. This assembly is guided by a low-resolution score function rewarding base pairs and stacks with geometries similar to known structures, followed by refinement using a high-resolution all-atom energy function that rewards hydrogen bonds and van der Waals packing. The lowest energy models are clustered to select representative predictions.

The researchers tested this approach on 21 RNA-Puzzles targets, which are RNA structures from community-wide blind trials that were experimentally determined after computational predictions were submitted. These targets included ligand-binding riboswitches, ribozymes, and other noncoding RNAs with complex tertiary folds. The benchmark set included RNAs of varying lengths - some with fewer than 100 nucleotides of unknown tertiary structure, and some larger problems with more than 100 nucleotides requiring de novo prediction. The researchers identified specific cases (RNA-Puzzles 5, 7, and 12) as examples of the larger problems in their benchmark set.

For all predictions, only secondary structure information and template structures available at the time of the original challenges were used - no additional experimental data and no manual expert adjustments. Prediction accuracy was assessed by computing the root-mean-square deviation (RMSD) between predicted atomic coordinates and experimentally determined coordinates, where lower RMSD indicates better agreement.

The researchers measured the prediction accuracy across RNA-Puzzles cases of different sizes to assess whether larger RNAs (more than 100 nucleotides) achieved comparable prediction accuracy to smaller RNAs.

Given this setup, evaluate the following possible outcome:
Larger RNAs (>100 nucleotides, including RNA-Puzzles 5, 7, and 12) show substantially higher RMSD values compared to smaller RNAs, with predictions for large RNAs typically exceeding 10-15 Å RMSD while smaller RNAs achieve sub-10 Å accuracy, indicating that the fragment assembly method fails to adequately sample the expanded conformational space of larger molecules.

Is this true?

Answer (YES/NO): NO